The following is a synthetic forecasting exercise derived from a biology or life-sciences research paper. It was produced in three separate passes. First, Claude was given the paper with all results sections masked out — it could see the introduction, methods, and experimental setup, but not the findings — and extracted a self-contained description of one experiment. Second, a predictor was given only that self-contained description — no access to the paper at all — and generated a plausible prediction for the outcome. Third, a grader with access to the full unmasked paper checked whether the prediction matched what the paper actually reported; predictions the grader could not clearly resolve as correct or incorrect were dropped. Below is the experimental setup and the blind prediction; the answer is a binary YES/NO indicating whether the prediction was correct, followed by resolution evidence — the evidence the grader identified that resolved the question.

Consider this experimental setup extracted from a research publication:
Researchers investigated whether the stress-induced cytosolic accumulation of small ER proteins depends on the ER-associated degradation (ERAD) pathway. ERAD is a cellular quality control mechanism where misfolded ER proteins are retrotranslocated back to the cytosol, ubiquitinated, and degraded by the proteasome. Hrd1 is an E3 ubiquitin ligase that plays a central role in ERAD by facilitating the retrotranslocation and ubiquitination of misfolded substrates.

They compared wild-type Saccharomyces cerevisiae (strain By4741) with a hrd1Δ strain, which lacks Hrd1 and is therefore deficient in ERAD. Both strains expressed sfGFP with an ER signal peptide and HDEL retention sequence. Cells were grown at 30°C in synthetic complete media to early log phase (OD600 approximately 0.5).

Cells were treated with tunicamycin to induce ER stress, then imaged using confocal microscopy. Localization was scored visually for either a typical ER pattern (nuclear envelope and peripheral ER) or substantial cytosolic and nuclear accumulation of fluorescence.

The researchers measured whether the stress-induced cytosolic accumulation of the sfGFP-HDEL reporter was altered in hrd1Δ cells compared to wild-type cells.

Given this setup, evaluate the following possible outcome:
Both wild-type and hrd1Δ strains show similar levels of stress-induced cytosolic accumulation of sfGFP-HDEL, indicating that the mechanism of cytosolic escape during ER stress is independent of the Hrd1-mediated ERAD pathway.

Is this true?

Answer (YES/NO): YES